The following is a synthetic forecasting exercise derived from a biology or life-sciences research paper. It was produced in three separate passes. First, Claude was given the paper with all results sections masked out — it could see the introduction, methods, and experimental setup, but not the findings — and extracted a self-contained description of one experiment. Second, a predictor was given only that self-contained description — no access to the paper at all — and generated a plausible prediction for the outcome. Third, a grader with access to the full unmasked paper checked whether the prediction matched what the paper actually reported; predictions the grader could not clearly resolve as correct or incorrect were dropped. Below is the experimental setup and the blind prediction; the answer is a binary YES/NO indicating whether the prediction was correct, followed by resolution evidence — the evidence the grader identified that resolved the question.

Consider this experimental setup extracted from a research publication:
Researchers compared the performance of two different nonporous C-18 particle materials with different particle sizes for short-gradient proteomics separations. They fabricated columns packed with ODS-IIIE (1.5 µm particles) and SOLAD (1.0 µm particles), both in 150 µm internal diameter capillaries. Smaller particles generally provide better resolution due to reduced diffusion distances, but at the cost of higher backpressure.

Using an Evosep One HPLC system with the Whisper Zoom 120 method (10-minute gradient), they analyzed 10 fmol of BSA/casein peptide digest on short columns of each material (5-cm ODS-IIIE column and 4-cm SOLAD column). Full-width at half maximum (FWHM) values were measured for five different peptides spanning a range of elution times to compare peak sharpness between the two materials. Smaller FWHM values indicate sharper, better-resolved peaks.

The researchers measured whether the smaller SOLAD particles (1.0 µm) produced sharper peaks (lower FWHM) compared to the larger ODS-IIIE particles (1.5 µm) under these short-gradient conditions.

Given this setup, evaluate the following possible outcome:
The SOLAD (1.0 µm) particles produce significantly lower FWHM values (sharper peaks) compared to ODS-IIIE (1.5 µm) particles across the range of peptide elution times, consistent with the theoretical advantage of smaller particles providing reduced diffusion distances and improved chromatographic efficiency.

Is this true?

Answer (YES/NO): NO